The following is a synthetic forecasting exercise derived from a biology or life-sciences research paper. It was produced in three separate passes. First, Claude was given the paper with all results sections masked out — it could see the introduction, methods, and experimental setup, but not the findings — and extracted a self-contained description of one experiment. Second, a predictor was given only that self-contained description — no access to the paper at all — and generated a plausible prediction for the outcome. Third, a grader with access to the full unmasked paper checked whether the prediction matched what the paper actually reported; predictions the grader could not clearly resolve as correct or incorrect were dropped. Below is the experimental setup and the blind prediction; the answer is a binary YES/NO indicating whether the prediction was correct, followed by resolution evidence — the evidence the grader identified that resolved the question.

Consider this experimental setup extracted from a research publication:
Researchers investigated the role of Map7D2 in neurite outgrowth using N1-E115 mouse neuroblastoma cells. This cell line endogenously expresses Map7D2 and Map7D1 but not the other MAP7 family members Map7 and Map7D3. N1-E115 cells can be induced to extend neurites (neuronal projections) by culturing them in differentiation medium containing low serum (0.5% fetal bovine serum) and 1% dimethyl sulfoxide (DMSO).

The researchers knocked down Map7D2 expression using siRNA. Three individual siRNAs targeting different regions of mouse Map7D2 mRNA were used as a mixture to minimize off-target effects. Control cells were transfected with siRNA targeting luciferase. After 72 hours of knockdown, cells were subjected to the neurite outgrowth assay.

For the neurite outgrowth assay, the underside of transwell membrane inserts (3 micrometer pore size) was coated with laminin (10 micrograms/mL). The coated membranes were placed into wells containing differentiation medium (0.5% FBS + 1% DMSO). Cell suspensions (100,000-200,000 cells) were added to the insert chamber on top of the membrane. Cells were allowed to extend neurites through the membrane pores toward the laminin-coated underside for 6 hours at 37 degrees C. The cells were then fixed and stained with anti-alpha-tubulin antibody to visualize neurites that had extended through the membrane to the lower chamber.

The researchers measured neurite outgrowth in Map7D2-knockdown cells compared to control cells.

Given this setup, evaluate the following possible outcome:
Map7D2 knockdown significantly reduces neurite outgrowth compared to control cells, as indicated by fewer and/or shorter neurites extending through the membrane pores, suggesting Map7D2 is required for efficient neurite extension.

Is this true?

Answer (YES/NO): NO